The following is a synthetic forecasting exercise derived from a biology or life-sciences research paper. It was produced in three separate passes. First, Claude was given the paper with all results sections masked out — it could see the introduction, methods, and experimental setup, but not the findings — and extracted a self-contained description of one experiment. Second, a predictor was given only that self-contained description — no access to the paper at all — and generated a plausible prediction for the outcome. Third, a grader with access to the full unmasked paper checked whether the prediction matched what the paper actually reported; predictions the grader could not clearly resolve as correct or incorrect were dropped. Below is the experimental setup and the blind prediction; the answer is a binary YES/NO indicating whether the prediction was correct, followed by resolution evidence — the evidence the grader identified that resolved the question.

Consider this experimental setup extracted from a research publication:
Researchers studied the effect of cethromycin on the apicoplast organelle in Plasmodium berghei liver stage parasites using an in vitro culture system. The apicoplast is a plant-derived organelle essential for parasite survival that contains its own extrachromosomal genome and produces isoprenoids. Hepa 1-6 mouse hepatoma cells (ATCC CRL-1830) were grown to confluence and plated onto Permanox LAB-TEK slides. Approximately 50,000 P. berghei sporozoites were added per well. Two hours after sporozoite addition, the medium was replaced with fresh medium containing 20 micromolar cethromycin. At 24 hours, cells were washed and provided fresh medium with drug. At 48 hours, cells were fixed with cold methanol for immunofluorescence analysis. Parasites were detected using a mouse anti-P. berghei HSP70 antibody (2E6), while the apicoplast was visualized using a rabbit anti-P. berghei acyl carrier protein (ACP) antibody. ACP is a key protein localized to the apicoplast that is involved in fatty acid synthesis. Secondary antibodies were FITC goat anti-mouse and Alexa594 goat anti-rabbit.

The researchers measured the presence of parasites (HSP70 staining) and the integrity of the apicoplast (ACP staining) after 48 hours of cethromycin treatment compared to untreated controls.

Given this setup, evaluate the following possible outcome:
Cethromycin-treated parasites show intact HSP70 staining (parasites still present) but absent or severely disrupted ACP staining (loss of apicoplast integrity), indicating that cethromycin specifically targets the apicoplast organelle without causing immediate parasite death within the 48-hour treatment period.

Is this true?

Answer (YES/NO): YES